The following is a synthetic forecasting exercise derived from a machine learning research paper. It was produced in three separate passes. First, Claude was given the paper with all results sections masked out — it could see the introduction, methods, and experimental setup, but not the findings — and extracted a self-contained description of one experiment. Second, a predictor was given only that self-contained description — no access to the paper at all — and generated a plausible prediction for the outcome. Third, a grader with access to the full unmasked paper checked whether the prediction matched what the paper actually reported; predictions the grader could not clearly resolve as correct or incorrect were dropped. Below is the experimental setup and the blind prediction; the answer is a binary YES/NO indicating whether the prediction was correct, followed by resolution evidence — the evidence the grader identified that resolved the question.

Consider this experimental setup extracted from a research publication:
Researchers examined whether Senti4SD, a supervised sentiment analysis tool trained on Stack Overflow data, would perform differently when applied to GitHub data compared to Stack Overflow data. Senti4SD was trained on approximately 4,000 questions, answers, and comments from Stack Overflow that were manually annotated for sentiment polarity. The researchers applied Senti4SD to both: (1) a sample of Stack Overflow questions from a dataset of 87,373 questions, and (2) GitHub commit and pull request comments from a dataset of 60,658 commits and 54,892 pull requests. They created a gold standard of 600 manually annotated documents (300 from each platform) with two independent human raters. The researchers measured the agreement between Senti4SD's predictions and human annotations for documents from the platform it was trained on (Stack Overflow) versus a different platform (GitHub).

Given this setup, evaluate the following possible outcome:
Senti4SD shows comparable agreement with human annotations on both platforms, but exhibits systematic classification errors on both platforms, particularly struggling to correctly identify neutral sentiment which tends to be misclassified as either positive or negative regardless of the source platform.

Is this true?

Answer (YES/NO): NO